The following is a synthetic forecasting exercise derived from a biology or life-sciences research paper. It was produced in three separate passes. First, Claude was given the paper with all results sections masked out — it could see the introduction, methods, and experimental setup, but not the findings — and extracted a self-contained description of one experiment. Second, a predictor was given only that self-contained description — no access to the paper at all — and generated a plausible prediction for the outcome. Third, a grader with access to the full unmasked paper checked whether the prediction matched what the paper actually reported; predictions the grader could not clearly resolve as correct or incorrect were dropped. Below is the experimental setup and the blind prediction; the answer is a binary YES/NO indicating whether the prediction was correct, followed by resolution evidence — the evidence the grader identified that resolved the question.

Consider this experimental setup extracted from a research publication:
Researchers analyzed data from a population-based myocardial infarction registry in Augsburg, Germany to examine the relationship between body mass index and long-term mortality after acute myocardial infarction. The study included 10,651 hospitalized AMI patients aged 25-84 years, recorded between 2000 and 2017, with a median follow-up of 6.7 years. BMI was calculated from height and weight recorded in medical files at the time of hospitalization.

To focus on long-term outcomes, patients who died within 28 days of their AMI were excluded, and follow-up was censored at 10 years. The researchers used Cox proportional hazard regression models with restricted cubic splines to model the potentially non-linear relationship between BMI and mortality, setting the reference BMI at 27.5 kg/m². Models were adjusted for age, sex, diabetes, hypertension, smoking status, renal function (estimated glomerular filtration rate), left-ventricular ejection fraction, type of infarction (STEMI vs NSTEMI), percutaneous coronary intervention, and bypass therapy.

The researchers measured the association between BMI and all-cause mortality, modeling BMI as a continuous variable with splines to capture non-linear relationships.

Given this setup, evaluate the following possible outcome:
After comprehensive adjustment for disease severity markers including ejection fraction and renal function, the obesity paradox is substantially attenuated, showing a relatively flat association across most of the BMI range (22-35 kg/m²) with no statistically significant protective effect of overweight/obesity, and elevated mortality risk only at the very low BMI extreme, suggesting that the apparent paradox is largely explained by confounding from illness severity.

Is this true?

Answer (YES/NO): NO